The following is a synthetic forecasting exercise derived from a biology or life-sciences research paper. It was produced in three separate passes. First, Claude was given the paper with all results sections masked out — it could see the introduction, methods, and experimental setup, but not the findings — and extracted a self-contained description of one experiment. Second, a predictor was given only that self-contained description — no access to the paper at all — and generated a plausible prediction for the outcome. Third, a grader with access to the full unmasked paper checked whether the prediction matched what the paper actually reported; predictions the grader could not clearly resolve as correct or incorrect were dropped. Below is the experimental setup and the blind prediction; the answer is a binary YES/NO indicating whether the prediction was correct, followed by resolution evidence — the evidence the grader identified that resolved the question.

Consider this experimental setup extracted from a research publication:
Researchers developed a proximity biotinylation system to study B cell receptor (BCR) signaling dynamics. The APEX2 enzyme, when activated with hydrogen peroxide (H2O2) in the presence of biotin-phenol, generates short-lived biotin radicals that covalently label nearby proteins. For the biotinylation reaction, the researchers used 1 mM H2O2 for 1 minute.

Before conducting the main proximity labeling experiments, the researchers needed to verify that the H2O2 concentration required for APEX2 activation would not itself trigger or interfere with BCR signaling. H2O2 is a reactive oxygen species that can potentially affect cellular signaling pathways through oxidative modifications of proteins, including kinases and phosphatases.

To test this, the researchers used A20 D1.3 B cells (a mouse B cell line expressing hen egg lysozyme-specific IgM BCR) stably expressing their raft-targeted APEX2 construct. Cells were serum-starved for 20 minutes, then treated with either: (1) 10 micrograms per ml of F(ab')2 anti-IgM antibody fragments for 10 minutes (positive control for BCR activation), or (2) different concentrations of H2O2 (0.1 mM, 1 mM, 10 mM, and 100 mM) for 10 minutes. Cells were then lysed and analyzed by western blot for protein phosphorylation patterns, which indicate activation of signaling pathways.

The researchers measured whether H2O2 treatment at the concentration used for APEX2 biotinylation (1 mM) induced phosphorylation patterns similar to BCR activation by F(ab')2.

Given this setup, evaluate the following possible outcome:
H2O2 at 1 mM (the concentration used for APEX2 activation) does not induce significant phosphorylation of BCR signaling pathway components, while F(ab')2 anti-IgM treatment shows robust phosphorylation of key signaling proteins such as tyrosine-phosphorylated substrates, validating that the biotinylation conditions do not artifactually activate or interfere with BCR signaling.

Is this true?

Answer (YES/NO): YES